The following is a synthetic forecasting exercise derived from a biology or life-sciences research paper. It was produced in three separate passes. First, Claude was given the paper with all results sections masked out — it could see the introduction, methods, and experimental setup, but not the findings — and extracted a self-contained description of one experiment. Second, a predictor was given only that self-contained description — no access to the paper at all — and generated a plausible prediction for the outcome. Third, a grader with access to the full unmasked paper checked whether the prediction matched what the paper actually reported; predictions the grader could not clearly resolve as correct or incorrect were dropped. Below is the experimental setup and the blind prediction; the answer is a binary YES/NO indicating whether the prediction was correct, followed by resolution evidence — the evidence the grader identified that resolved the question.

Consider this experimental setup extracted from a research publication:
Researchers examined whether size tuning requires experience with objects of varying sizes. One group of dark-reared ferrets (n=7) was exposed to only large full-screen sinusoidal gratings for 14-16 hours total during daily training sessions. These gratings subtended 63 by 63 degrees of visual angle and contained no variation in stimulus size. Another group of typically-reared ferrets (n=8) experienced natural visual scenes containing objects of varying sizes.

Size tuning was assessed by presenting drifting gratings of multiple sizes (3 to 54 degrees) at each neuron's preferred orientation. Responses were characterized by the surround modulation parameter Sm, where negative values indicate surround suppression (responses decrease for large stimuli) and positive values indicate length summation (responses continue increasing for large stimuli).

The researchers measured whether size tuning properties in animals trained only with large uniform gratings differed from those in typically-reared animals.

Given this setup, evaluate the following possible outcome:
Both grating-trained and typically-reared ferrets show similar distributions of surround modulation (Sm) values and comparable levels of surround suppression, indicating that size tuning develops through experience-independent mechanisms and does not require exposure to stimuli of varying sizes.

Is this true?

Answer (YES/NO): YES